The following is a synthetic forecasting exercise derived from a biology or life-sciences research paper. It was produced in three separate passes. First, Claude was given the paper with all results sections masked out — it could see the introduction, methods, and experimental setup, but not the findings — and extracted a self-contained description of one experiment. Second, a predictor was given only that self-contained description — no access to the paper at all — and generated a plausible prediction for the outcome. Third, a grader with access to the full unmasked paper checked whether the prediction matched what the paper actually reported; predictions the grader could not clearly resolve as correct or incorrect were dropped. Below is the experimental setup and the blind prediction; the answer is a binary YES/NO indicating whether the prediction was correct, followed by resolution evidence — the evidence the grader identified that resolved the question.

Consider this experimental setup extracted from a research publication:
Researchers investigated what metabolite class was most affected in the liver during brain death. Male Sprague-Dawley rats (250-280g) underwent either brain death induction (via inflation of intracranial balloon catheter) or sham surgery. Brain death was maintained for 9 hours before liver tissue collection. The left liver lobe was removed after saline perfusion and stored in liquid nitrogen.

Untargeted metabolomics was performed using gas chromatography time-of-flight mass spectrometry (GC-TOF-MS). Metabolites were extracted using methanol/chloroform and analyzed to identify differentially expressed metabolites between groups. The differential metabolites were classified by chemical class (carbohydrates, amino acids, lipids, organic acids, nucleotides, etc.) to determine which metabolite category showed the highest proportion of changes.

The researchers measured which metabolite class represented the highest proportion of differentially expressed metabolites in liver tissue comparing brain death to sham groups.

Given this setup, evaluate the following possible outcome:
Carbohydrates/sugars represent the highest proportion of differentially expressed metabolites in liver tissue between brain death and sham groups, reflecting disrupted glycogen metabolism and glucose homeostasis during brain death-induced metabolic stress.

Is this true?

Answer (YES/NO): YES